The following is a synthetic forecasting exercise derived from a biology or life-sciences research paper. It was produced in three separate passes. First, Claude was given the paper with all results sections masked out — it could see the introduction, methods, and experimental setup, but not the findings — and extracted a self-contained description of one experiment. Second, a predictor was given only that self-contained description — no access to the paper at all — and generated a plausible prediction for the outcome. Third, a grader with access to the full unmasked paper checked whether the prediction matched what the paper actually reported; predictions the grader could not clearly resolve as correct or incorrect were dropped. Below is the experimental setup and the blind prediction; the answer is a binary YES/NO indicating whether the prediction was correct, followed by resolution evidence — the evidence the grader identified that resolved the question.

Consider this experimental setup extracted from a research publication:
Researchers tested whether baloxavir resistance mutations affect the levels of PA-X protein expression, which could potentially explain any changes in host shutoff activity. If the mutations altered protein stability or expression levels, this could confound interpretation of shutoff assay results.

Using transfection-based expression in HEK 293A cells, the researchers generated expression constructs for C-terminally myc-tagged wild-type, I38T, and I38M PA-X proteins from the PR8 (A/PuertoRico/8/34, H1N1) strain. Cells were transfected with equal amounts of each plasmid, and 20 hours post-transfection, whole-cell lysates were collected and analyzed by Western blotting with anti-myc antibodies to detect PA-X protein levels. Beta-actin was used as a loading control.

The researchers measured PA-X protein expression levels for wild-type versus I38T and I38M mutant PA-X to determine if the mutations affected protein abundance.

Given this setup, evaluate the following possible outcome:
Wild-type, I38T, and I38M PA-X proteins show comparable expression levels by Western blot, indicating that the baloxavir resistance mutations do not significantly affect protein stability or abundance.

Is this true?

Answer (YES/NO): NO